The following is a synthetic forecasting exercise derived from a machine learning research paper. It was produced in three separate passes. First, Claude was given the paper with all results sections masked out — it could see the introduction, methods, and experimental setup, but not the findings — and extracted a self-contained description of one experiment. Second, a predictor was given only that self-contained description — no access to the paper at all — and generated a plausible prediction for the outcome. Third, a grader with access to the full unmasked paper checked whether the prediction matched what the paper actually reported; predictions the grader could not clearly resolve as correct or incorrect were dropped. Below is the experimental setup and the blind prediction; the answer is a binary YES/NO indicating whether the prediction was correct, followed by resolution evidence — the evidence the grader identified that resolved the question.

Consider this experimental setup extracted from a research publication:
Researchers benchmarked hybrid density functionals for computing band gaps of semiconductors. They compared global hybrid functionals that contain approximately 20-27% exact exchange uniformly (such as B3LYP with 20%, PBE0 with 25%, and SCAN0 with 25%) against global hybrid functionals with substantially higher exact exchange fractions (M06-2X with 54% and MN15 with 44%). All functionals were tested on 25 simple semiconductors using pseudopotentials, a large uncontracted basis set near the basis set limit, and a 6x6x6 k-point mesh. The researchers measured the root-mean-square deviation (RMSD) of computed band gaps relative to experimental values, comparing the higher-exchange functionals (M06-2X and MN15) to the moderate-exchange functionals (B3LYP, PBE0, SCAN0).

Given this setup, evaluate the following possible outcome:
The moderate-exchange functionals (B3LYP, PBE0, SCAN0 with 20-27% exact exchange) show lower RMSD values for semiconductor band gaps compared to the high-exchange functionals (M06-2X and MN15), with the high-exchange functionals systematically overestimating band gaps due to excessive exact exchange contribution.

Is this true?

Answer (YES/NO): YES